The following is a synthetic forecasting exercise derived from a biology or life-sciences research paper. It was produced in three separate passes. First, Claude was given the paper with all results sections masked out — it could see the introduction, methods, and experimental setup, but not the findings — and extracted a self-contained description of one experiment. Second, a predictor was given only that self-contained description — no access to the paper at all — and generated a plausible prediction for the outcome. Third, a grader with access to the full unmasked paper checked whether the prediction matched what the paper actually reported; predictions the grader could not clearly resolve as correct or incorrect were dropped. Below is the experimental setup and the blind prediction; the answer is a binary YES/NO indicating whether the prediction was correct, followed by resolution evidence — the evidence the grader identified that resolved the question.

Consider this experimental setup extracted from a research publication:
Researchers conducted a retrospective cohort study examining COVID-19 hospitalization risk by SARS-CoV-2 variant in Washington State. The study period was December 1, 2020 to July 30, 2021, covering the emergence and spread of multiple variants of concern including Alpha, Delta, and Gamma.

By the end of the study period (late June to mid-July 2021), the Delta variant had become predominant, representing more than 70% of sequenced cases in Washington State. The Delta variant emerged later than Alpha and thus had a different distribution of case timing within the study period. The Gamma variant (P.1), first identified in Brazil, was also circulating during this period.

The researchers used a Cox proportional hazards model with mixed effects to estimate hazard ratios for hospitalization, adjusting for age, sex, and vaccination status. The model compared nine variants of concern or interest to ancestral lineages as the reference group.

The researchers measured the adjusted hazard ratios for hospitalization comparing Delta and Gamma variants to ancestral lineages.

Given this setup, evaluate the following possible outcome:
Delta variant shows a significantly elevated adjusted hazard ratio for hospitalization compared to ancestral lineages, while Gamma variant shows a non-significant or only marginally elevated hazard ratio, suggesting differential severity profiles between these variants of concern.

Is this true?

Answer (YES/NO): NO